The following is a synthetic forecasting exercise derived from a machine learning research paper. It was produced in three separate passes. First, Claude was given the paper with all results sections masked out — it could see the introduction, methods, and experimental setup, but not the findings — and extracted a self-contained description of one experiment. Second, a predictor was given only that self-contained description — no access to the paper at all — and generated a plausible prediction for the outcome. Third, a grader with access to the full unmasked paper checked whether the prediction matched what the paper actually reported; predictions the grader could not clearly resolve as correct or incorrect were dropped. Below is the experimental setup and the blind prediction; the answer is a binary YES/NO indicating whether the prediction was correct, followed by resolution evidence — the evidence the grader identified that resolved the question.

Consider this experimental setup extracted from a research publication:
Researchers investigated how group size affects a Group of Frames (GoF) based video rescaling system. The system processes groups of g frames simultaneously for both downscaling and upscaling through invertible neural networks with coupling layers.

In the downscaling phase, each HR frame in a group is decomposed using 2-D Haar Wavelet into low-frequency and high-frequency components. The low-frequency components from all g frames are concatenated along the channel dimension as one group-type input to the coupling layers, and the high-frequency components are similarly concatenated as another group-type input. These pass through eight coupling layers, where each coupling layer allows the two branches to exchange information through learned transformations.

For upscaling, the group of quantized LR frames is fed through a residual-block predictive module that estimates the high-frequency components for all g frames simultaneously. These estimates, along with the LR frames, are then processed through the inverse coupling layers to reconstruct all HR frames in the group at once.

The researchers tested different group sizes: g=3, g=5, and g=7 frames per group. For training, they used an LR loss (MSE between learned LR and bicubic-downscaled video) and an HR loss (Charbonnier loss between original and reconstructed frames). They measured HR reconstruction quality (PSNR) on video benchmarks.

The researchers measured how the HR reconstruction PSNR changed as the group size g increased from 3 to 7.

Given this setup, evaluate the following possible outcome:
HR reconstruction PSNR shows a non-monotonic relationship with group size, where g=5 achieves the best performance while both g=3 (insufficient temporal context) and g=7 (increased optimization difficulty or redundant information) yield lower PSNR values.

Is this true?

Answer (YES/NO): YES